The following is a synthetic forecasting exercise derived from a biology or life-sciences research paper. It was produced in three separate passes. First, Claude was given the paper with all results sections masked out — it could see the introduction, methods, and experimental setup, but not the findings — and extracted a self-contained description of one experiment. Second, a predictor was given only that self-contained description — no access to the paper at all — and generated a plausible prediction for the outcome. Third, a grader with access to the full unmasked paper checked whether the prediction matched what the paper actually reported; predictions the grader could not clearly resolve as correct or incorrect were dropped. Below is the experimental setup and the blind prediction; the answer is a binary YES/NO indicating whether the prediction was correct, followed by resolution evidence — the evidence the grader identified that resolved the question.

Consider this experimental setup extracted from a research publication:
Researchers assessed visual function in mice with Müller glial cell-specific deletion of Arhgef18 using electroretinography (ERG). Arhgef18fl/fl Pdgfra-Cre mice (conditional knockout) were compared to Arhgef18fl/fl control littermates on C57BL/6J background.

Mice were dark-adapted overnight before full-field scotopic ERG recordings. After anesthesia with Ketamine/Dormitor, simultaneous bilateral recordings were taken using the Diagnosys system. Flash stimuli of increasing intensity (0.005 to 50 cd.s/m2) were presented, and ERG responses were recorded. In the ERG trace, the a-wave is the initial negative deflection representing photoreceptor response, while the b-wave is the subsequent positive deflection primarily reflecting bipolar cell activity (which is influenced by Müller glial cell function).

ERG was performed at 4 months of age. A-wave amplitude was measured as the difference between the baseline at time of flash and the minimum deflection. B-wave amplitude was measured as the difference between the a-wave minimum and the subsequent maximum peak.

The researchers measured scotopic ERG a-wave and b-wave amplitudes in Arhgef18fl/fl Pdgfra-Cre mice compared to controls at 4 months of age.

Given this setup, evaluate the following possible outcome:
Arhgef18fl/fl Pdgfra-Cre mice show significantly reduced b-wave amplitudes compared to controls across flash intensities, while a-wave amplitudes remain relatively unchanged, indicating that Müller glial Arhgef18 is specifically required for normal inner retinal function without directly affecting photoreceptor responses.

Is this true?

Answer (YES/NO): NO